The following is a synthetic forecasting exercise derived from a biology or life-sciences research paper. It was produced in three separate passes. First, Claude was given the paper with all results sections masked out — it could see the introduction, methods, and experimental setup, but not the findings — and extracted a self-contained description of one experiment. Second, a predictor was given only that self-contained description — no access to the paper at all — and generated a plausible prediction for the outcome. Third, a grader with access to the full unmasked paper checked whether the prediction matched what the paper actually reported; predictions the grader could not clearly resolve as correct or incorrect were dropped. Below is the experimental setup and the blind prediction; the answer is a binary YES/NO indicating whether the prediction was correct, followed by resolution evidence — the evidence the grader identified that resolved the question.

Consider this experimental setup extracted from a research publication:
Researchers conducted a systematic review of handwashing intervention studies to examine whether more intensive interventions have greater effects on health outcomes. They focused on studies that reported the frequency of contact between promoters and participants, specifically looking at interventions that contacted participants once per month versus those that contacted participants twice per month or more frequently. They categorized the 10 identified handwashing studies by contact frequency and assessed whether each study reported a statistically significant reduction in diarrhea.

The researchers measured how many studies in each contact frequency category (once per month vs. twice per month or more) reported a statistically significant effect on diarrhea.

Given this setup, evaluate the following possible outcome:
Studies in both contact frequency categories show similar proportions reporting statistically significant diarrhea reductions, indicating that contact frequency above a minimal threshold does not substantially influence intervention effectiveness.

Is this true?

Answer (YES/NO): NO